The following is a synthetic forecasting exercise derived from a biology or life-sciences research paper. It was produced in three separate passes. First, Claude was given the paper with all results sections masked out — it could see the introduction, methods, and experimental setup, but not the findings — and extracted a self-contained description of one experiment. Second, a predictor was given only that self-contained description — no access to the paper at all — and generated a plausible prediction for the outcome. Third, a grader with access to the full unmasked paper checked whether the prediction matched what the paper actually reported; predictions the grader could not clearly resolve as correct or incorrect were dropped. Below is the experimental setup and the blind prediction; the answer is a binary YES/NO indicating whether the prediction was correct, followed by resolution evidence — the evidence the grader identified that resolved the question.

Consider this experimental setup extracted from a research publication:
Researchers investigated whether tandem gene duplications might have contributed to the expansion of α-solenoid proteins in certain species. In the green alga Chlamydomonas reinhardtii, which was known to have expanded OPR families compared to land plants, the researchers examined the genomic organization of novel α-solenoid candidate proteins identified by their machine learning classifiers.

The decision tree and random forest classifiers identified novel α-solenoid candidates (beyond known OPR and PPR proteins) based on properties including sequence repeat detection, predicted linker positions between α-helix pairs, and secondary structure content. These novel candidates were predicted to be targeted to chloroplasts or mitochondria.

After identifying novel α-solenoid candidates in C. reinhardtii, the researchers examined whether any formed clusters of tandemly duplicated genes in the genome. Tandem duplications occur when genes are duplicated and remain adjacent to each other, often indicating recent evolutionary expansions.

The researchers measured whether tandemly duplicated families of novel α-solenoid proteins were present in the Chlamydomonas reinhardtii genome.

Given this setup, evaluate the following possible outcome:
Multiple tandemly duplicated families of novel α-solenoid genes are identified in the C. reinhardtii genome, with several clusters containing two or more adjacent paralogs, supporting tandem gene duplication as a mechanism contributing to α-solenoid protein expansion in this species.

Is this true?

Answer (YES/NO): NO